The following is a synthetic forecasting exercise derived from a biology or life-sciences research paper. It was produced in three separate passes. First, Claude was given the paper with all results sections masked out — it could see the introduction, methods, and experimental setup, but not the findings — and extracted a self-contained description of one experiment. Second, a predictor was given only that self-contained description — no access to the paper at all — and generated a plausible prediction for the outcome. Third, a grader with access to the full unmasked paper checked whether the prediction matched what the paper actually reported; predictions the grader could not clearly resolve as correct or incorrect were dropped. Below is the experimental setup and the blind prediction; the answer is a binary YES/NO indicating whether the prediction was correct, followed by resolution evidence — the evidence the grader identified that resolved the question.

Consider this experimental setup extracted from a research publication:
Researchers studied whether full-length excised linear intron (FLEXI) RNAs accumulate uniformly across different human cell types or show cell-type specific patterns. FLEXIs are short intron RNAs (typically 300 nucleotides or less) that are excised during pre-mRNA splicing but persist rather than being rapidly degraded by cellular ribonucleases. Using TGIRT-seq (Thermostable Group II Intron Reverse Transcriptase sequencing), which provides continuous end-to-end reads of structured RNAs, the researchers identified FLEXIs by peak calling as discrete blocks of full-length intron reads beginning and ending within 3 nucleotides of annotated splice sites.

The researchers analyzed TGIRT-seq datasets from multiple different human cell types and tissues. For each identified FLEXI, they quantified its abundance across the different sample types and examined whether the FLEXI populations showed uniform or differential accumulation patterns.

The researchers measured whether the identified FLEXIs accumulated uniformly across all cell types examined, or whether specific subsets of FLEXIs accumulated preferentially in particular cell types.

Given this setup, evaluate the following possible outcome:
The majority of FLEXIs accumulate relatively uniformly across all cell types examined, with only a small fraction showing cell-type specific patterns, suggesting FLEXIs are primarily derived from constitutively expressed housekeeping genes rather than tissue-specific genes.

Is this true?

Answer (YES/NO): NO